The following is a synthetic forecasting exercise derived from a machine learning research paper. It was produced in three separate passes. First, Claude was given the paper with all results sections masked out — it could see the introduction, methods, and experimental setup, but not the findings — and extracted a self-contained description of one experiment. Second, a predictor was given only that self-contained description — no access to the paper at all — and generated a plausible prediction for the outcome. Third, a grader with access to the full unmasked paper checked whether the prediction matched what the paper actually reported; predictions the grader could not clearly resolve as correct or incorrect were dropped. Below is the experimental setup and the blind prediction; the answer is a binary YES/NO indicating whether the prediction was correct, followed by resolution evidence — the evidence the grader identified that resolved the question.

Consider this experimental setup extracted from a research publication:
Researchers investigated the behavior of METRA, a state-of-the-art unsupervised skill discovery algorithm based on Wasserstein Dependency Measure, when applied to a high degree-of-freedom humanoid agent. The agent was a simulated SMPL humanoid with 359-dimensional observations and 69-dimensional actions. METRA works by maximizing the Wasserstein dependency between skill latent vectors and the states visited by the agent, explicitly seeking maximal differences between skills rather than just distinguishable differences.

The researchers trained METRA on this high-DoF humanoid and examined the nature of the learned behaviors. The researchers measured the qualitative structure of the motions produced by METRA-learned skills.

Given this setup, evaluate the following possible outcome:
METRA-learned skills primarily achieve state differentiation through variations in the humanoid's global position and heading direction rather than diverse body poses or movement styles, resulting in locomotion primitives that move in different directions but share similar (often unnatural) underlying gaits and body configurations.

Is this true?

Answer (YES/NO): NO